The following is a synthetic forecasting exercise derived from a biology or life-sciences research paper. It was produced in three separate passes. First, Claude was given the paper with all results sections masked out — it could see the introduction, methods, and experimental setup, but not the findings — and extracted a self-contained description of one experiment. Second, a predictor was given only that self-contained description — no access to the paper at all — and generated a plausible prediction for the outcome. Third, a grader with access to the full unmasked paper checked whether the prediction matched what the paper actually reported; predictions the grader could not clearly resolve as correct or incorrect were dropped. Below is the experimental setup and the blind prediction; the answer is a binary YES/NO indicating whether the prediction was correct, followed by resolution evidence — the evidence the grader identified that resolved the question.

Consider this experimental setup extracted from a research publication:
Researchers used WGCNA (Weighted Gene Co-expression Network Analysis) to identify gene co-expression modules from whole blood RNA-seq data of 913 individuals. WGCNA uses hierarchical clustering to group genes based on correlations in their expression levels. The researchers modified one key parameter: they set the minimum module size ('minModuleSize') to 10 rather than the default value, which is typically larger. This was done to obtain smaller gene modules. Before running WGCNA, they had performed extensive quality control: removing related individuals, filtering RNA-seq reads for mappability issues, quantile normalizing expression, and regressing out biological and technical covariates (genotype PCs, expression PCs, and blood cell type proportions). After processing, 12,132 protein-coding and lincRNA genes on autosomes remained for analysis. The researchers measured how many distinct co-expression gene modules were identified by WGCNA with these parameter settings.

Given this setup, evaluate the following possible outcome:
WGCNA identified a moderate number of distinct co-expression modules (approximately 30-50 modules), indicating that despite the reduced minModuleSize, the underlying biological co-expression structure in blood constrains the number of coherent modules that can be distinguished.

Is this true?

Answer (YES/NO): NO